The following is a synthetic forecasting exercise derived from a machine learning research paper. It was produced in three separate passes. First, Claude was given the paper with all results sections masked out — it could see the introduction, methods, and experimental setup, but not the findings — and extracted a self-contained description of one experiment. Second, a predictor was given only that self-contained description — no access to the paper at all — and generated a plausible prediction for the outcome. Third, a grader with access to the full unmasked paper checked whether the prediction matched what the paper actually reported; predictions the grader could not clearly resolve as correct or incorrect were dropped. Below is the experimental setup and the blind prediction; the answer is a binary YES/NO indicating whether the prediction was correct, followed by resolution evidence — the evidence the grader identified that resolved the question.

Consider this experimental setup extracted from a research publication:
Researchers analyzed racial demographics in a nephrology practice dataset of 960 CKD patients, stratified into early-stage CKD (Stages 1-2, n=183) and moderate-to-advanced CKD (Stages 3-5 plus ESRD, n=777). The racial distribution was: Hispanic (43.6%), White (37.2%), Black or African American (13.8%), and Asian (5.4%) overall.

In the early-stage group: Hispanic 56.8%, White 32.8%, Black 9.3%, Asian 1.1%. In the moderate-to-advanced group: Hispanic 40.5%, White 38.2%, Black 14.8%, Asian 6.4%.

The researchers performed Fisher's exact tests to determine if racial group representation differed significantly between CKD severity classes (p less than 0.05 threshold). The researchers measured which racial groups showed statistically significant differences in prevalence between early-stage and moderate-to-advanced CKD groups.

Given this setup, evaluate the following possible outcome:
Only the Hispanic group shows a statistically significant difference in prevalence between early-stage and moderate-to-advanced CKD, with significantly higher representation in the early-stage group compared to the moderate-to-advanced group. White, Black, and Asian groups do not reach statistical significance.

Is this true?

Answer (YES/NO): NO